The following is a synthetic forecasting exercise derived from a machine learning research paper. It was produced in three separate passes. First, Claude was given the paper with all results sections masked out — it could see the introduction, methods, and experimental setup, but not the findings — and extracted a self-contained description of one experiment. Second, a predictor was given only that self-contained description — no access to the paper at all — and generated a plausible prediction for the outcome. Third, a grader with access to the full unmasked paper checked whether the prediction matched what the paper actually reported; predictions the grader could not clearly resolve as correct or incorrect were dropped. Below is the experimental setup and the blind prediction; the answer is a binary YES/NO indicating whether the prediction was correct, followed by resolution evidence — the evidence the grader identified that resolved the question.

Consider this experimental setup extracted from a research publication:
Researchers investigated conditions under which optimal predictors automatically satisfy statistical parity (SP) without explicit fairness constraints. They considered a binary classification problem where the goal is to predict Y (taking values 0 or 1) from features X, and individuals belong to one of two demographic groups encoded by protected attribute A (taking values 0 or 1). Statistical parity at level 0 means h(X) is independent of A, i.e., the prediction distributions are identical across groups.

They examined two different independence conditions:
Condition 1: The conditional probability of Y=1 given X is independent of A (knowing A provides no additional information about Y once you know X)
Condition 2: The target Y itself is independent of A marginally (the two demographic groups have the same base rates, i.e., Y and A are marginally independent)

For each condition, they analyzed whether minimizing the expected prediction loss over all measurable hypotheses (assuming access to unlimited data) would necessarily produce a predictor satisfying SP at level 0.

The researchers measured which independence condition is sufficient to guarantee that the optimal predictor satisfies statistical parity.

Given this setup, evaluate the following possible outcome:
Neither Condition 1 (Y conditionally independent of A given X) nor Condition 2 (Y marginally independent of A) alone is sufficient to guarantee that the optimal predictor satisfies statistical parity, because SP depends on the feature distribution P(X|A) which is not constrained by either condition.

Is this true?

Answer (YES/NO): NO